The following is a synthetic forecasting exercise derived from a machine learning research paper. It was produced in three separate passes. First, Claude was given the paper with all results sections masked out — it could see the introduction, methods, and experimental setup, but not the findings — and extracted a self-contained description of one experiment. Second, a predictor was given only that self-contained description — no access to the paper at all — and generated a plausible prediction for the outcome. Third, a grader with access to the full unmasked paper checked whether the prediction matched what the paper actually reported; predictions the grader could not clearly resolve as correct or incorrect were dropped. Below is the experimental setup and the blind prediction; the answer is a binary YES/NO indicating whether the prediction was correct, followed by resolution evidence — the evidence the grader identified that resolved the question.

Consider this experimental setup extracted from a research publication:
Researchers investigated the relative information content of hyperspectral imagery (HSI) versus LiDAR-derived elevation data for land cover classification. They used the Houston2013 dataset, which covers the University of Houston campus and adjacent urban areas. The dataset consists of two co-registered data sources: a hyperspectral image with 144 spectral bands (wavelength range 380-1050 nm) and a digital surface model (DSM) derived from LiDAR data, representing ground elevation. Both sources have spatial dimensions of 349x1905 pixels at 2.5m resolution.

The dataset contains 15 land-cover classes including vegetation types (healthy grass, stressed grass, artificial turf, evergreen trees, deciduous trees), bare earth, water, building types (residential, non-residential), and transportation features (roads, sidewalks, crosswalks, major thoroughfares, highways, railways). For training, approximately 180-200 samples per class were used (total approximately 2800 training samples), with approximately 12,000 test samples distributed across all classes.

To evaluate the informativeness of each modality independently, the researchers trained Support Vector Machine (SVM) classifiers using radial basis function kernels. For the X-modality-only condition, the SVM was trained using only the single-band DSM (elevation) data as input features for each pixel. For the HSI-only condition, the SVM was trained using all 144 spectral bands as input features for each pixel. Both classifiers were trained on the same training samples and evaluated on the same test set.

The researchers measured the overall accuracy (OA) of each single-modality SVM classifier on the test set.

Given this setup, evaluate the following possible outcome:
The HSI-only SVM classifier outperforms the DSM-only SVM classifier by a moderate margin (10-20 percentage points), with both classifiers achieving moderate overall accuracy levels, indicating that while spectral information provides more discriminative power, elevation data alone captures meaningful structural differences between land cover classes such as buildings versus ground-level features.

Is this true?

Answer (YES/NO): NO